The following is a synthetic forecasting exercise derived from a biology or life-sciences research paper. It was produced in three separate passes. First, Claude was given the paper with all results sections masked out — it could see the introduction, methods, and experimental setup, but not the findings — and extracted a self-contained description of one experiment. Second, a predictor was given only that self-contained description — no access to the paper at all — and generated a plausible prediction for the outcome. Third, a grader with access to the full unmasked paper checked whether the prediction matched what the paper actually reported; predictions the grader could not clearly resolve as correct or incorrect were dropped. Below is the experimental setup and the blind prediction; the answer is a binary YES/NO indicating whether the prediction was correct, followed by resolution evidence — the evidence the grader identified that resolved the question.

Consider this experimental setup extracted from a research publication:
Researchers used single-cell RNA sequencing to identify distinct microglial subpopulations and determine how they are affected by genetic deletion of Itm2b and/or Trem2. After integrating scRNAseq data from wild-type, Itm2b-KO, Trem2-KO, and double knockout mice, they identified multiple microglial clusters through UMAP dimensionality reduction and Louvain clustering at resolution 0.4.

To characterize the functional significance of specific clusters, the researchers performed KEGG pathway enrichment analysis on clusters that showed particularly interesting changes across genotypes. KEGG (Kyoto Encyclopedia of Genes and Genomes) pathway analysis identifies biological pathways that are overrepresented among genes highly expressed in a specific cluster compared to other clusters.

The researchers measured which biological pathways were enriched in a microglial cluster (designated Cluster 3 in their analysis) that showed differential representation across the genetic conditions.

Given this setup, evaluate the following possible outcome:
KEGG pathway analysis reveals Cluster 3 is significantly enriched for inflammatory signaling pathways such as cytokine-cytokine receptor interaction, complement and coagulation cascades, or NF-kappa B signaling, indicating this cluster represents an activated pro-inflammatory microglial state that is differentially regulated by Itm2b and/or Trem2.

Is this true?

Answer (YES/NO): NO